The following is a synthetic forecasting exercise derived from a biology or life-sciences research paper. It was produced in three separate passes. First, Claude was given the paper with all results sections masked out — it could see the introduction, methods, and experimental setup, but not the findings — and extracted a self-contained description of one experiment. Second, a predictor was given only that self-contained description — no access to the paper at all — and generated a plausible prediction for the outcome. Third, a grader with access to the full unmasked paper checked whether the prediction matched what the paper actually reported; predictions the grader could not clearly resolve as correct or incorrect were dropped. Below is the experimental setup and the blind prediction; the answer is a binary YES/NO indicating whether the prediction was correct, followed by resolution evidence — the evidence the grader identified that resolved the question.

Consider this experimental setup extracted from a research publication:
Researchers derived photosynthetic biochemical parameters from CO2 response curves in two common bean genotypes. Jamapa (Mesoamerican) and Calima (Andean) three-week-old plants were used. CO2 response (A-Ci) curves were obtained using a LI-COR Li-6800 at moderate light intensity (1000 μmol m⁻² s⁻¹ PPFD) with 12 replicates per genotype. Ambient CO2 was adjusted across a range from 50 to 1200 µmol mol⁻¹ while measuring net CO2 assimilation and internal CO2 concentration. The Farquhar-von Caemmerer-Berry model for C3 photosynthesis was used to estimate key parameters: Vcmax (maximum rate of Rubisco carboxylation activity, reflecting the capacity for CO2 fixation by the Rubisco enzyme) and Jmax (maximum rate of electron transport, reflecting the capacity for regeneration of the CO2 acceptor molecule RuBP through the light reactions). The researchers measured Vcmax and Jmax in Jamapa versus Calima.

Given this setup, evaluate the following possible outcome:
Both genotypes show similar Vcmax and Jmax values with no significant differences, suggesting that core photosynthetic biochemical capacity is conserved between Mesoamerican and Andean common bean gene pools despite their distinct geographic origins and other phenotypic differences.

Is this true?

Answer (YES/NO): NO